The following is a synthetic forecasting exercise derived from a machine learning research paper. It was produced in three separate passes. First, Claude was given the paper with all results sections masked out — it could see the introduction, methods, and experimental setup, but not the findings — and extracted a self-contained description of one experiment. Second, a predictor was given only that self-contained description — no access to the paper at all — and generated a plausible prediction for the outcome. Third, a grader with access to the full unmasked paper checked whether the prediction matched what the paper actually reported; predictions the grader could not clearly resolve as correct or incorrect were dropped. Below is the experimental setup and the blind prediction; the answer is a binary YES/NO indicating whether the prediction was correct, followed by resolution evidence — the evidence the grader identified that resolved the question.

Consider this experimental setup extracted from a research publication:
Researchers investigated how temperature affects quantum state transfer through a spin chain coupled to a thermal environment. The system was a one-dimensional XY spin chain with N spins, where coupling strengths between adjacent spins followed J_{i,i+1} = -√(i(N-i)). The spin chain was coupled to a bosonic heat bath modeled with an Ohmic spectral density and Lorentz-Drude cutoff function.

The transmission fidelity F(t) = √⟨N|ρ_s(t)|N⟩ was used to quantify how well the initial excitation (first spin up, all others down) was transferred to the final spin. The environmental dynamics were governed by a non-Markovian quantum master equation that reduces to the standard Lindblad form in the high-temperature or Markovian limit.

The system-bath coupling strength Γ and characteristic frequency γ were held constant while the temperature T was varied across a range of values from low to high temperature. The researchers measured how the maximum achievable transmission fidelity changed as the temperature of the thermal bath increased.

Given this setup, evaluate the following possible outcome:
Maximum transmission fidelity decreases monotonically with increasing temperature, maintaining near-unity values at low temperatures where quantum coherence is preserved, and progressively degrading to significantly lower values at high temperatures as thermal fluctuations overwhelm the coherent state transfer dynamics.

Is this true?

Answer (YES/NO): YES